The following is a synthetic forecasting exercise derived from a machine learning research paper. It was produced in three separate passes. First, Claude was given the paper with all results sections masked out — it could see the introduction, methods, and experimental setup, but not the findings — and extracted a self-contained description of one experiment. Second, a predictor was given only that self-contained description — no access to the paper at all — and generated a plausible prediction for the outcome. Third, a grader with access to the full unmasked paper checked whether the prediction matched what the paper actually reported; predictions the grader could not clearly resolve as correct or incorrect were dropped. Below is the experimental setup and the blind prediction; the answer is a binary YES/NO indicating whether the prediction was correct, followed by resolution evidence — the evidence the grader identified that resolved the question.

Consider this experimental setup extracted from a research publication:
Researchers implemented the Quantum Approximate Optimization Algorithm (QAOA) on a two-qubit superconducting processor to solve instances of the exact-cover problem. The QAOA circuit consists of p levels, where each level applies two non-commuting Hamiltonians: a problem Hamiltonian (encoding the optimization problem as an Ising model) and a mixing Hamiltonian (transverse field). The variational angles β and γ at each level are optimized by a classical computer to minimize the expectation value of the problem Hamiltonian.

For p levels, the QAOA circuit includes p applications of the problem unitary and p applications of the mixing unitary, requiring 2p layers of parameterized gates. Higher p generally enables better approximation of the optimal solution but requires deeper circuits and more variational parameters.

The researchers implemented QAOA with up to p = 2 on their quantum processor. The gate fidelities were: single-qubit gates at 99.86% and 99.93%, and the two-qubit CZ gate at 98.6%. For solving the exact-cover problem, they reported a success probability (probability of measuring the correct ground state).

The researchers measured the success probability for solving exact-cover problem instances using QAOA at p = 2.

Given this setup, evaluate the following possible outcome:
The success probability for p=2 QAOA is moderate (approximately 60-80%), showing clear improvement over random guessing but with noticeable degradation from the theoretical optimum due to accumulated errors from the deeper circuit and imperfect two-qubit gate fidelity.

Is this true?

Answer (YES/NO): NO